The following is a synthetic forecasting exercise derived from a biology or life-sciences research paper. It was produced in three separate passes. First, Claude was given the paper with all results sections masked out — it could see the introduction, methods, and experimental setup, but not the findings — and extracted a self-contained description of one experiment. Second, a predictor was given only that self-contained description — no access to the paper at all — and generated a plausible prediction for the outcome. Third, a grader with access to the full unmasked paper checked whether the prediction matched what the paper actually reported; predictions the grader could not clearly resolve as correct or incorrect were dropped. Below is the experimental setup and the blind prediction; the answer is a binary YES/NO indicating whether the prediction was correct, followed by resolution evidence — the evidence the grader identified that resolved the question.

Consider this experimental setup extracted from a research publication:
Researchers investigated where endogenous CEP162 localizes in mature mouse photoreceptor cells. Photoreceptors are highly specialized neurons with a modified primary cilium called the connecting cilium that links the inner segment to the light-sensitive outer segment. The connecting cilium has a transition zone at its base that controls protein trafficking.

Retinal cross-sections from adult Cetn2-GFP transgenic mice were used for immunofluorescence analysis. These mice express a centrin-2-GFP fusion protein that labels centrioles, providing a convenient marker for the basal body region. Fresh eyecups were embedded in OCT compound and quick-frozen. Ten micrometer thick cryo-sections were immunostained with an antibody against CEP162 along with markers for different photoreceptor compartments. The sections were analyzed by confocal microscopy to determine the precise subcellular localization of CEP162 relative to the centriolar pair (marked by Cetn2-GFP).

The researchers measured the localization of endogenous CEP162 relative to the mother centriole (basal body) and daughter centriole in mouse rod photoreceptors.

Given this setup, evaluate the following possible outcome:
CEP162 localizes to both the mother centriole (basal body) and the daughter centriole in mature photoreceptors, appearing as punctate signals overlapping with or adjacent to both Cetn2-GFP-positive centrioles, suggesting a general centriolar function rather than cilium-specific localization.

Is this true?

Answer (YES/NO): YES